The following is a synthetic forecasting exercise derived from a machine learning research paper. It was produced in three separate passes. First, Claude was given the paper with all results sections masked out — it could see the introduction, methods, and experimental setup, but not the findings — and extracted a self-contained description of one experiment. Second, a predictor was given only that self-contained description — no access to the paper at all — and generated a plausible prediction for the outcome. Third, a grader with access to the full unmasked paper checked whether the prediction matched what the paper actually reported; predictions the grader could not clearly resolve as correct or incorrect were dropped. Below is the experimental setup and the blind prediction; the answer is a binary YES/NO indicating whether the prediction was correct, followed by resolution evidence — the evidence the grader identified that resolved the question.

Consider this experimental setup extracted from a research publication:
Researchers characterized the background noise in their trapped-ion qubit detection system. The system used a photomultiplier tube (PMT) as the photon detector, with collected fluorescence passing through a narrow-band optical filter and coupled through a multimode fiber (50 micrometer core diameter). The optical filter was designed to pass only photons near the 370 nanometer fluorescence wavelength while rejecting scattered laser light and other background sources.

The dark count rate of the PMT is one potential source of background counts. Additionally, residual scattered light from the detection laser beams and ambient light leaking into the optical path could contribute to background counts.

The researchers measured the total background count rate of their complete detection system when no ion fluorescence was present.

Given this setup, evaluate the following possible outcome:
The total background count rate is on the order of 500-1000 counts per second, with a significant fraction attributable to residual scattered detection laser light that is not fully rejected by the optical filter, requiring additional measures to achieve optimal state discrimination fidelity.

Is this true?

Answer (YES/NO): NO